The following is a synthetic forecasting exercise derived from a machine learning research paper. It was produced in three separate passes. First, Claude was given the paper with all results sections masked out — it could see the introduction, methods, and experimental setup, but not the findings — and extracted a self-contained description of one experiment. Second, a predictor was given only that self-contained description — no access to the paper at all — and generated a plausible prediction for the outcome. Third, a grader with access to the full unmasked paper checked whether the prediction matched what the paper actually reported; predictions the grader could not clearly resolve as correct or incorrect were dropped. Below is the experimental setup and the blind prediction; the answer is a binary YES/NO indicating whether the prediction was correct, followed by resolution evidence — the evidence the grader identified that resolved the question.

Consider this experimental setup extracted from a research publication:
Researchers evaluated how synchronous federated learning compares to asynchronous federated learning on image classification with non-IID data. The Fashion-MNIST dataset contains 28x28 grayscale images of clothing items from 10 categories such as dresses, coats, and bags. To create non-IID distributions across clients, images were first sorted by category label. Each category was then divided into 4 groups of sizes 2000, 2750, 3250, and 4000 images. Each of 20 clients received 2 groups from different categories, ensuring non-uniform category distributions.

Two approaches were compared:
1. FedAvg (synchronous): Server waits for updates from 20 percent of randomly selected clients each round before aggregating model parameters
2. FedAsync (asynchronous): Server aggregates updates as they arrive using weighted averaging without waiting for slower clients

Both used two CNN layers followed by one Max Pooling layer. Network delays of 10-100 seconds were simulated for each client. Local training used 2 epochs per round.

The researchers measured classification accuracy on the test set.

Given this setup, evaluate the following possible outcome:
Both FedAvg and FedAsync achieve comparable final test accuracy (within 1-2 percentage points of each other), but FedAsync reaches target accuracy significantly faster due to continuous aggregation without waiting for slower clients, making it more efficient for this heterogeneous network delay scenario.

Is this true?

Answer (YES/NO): NO